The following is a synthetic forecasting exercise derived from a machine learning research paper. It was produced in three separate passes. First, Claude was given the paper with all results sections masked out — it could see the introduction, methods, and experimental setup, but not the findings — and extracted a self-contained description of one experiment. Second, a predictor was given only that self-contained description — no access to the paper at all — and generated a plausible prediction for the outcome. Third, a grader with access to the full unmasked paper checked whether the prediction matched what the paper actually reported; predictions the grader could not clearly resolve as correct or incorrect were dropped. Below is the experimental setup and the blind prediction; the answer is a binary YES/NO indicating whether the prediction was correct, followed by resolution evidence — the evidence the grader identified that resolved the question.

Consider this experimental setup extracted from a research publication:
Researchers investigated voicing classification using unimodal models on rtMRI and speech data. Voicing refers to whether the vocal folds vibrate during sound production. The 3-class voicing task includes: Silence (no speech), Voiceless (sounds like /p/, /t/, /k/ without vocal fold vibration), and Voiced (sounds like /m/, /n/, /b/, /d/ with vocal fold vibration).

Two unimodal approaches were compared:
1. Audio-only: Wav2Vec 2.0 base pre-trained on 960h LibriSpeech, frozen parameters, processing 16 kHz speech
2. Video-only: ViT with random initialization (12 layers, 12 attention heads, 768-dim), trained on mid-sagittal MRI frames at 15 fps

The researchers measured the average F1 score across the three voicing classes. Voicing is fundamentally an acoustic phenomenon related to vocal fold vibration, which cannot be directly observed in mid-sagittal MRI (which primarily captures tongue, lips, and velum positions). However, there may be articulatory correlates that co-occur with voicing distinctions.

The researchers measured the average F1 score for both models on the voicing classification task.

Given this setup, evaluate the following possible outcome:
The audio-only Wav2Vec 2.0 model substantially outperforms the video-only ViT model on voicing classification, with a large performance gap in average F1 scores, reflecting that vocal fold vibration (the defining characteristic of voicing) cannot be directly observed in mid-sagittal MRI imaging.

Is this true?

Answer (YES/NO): YES